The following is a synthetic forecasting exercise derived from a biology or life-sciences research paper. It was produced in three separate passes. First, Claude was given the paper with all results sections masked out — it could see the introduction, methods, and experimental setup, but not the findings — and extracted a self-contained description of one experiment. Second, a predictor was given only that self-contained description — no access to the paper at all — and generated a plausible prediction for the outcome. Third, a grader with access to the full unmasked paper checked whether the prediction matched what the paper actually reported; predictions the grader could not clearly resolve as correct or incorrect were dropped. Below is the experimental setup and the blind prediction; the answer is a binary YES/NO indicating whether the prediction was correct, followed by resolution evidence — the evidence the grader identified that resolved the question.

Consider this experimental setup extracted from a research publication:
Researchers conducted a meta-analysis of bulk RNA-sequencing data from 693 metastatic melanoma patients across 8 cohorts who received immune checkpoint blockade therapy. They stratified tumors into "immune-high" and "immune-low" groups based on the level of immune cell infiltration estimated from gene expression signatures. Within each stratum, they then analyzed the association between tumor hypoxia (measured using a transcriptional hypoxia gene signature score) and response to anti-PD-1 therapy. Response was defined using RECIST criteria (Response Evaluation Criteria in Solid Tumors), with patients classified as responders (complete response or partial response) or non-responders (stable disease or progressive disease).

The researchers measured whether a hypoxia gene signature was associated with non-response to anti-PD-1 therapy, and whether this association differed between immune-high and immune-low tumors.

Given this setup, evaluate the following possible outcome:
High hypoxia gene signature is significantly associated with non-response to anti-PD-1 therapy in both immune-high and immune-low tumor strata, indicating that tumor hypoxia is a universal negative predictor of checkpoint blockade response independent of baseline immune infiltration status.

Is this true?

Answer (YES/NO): NO